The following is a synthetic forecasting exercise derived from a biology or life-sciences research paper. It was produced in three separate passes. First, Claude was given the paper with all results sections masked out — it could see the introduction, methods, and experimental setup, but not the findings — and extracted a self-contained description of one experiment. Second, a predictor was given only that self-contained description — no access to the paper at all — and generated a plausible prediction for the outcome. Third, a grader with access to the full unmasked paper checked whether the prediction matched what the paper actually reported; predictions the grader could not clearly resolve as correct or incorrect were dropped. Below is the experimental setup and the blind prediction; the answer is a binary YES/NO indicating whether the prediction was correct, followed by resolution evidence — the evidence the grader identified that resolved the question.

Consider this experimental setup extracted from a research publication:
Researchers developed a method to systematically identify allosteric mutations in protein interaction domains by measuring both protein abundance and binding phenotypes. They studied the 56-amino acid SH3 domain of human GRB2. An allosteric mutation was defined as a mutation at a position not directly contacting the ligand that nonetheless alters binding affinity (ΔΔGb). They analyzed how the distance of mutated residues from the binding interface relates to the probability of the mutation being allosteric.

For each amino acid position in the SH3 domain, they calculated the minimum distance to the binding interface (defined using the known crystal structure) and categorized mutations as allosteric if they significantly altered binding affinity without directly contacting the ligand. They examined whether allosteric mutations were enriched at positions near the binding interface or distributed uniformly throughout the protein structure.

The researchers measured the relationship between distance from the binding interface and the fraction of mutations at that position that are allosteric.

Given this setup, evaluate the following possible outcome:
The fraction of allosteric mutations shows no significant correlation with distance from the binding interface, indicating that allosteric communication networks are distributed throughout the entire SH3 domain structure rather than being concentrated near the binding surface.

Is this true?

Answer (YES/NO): NO